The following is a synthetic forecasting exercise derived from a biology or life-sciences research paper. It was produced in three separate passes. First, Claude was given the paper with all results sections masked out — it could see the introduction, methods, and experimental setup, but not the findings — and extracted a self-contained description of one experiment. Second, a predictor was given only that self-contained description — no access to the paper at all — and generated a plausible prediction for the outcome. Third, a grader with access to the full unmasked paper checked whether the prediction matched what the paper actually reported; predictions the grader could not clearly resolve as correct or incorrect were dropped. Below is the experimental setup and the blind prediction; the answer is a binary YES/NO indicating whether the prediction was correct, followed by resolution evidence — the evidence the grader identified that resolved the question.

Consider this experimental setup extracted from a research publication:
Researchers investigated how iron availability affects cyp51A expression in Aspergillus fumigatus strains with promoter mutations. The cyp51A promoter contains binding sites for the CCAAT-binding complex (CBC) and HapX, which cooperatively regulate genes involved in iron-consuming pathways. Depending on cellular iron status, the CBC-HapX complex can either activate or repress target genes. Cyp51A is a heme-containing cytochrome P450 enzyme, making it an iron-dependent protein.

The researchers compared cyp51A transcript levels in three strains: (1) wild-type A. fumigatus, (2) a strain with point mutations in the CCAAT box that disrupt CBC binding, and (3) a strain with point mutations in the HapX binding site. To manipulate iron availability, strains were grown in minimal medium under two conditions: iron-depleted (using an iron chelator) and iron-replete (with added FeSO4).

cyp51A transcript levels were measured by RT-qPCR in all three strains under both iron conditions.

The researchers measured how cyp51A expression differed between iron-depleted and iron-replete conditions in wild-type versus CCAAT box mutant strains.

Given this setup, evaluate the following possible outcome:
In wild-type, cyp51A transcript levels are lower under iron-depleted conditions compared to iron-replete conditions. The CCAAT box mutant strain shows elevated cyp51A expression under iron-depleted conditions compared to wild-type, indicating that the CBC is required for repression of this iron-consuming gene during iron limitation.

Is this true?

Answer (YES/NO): NO